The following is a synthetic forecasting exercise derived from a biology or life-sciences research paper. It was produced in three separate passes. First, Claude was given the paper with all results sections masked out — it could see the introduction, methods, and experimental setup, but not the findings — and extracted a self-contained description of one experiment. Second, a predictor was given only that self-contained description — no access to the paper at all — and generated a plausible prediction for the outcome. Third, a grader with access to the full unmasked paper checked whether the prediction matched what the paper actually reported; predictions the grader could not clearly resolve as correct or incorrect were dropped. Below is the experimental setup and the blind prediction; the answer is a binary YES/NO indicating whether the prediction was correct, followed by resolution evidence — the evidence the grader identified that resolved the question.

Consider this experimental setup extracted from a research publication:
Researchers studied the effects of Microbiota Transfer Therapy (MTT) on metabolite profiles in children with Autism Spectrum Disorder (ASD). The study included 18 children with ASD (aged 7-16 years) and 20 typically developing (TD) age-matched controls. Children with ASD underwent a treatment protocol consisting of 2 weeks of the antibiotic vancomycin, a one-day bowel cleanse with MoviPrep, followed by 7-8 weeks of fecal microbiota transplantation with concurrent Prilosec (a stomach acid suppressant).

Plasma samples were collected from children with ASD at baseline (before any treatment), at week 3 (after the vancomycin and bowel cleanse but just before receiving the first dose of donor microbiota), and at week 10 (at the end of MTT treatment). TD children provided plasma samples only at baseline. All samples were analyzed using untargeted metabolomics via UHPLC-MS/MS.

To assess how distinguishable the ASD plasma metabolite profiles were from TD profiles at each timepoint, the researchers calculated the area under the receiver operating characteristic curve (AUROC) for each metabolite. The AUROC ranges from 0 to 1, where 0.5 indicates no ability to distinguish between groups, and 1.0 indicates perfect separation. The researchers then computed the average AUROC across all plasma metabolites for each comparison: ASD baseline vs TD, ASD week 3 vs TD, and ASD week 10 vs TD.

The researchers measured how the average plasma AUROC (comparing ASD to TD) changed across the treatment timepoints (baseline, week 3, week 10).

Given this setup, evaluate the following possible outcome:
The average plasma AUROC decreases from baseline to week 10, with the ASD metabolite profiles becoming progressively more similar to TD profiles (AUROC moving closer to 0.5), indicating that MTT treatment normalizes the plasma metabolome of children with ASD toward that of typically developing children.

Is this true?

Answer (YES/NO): YES